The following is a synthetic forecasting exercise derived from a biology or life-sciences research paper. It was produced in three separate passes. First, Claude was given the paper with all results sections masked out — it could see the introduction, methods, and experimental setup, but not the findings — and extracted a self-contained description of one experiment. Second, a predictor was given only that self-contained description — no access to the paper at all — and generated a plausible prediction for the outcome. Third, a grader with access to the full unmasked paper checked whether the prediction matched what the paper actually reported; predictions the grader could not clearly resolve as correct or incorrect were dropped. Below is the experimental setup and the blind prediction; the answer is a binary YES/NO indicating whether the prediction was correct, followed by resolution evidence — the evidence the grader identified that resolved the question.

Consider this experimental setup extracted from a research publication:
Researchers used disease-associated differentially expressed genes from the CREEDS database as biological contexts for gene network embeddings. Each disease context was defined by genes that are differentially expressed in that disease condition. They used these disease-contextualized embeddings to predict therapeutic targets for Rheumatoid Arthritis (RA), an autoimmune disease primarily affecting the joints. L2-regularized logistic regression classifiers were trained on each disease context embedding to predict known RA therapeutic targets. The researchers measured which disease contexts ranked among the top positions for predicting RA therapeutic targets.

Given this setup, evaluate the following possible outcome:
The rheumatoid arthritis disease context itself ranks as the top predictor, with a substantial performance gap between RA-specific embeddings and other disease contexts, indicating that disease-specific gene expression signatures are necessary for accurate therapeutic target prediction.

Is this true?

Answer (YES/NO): NO